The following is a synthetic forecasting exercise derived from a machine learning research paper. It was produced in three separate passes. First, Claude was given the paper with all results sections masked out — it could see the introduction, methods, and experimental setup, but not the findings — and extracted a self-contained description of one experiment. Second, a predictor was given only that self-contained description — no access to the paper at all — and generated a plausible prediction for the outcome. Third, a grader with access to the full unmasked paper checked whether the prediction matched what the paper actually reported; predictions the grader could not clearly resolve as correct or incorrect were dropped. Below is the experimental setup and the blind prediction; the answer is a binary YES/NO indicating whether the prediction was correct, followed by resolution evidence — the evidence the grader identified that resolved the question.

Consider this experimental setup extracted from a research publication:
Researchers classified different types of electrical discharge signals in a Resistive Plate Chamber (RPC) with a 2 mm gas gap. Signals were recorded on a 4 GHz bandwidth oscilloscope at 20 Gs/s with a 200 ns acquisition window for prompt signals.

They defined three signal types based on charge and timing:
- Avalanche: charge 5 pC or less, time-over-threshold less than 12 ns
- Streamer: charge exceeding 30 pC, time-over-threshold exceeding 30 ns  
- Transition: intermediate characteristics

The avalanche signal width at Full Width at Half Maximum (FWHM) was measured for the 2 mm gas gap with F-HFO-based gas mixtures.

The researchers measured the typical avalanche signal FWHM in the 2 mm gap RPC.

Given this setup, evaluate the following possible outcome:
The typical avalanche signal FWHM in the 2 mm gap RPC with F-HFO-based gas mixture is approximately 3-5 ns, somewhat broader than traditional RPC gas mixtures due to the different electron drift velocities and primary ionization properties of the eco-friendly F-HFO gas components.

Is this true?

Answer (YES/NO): NO